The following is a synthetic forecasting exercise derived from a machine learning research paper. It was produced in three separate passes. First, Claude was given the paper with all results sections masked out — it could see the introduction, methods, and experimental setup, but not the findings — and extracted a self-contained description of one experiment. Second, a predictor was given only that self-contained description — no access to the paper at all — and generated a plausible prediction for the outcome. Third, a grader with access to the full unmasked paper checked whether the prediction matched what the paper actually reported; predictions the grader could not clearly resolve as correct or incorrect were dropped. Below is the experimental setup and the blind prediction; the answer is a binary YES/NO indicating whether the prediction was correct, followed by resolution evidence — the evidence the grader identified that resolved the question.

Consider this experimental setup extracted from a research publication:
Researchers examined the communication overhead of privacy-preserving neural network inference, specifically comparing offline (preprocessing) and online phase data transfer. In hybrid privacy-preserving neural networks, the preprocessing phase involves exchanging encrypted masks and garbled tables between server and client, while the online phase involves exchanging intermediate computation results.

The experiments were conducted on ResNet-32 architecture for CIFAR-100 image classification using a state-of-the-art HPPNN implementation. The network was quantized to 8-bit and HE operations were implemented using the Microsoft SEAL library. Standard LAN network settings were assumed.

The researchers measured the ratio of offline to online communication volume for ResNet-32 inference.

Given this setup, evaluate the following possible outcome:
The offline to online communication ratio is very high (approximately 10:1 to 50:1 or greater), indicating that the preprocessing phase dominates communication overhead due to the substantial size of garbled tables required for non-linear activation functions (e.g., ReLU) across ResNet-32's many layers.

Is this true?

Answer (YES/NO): YES